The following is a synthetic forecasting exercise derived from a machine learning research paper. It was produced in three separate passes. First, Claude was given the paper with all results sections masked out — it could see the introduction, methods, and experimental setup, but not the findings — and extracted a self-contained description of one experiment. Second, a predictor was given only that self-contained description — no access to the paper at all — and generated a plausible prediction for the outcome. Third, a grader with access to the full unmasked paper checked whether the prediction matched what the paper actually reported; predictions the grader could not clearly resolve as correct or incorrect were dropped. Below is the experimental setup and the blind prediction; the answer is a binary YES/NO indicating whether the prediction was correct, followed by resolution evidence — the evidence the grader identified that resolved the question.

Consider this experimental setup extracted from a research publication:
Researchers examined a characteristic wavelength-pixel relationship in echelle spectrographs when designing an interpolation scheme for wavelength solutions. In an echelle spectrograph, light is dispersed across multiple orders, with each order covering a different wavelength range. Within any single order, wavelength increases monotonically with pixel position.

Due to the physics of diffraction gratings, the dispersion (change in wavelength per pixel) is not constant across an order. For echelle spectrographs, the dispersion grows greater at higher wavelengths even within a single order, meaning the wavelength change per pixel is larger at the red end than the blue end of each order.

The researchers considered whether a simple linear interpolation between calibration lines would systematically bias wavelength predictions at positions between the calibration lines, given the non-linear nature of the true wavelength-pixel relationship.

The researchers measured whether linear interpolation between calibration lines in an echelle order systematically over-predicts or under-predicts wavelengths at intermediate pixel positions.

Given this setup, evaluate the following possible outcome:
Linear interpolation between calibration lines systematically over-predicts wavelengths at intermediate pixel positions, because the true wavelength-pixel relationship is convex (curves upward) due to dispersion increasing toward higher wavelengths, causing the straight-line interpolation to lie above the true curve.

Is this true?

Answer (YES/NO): NO